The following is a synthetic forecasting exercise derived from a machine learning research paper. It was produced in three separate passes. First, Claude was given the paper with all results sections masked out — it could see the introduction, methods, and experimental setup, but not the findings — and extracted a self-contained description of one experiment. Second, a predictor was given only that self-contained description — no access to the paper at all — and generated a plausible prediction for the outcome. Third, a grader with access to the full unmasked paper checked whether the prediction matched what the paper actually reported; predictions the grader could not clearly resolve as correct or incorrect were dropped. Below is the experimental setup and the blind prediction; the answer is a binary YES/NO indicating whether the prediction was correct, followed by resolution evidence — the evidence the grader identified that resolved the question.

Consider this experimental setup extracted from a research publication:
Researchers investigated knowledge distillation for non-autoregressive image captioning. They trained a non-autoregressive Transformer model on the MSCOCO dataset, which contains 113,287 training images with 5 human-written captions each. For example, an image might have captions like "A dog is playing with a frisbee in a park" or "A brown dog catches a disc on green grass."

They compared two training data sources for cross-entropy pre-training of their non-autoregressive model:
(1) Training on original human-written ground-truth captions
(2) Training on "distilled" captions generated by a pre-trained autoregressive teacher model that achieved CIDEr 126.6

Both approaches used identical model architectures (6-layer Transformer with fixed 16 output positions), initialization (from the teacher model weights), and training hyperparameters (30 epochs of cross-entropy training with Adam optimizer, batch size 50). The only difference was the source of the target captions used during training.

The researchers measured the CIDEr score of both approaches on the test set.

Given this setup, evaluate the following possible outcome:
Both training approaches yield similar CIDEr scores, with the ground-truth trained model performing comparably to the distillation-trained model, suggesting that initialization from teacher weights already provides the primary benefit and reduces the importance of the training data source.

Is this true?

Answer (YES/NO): NO